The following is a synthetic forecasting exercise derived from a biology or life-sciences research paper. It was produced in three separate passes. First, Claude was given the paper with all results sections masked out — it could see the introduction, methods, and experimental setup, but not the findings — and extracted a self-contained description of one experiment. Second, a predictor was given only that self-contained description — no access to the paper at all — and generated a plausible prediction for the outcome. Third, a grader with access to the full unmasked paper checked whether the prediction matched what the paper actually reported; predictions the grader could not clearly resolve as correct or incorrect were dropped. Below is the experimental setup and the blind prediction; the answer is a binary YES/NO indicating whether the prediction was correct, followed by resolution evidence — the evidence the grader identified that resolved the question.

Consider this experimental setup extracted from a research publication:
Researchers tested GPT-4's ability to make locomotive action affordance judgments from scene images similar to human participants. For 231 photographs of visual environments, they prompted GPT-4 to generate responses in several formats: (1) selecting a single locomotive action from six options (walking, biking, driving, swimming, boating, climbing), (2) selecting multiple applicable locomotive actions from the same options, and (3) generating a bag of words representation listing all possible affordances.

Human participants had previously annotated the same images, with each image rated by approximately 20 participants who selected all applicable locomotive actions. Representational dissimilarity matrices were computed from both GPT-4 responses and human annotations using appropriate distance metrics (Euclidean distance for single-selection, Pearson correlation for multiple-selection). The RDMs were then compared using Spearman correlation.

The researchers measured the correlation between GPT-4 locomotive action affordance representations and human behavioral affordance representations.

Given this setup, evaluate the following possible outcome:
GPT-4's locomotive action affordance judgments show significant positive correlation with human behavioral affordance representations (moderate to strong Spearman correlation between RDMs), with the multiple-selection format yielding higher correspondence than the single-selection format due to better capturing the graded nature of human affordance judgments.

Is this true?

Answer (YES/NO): YES